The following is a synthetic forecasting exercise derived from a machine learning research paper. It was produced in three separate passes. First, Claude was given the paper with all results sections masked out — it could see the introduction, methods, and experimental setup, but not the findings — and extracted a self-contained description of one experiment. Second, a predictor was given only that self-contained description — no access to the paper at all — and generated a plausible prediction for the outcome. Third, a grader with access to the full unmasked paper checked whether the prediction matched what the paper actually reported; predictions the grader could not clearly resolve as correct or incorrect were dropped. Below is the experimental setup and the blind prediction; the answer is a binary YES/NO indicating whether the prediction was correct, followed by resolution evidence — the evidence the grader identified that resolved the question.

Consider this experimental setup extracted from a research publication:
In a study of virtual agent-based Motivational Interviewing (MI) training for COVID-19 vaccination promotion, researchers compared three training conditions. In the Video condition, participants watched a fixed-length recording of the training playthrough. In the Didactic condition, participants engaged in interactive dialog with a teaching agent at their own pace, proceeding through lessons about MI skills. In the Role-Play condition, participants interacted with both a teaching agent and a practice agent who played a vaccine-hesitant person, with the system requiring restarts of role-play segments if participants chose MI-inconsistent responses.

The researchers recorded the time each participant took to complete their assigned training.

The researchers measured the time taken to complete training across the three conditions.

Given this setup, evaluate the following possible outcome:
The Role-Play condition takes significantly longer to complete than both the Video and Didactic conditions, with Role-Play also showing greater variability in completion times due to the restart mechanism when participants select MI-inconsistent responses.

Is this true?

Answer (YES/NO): NO